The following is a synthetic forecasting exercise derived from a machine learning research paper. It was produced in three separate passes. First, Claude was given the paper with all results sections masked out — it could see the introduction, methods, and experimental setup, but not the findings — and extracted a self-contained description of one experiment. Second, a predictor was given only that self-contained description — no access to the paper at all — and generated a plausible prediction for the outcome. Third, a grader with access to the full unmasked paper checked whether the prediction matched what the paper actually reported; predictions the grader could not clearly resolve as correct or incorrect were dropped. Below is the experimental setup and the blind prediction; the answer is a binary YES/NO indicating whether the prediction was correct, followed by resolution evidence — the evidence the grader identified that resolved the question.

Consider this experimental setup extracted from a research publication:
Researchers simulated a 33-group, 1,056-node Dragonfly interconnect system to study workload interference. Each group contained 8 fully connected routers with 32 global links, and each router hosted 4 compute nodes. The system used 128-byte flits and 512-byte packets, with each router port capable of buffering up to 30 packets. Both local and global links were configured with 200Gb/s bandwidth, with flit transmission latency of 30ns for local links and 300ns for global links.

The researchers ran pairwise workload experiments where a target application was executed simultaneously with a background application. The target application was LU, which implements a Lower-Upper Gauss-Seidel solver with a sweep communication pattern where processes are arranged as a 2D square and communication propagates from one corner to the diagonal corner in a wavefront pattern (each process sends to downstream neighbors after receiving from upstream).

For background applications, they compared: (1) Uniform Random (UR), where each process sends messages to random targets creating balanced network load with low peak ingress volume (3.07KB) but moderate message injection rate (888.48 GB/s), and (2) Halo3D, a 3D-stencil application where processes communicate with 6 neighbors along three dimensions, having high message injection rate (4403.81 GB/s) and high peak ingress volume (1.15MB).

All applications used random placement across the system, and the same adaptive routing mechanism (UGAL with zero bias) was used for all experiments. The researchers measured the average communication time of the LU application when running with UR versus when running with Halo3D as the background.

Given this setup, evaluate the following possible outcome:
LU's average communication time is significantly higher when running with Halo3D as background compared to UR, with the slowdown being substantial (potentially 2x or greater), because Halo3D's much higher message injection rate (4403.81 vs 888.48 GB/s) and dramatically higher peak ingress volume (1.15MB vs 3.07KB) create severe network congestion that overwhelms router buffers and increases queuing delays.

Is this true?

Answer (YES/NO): NO